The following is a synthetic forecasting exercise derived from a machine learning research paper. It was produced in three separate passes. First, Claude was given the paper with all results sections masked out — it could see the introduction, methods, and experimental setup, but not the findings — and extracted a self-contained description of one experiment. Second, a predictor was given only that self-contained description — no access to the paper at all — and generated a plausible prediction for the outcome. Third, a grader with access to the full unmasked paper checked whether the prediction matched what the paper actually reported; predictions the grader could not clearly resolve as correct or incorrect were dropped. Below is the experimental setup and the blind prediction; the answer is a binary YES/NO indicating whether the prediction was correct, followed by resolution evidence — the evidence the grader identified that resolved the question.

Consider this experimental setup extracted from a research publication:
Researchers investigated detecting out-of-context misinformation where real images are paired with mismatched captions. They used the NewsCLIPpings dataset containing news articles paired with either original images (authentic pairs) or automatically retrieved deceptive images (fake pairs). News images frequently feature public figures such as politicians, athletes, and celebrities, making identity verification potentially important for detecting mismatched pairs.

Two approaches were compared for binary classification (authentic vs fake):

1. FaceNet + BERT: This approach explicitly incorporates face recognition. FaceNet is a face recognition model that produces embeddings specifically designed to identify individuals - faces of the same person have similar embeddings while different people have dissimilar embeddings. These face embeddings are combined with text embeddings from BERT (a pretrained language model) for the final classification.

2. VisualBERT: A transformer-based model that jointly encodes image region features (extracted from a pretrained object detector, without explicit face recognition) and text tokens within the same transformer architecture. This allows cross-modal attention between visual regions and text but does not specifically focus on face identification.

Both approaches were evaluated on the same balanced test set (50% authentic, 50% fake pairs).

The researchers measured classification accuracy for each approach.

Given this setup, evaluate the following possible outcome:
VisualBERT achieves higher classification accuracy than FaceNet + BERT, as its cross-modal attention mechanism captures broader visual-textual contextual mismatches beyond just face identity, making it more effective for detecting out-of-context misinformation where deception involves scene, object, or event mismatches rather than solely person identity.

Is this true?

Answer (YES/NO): NO